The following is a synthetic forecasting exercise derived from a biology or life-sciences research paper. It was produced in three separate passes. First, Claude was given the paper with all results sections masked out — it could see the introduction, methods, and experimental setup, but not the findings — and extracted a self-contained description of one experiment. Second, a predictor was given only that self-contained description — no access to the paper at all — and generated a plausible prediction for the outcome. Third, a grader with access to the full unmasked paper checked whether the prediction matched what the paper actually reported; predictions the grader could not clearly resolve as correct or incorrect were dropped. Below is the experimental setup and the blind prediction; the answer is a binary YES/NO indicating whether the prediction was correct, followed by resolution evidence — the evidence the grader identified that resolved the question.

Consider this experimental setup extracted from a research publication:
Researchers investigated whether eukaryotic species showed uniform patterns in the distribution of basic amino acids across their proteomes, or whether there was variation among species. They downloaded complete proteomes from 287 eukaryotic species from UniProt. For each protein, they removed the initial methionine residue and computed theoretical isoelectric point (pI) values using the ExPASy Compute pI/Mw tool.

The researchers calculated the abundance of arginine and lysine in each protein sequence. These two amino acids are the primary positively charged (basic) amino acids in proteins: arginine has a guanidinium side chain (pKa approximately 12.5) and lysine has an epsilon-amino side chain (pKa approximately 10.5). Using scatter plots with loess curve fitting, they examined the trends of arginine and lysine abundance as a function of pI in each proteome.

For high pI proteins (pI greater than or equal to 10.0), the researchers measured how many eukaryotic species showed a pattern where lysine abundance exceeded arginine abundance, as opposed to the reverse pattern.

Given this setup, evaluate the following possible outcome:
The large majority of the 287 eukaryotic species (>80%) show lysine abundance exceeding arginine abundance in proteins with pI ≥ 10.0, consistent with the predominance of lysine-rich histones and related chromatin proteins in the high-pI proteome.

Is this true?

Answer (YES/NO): NO